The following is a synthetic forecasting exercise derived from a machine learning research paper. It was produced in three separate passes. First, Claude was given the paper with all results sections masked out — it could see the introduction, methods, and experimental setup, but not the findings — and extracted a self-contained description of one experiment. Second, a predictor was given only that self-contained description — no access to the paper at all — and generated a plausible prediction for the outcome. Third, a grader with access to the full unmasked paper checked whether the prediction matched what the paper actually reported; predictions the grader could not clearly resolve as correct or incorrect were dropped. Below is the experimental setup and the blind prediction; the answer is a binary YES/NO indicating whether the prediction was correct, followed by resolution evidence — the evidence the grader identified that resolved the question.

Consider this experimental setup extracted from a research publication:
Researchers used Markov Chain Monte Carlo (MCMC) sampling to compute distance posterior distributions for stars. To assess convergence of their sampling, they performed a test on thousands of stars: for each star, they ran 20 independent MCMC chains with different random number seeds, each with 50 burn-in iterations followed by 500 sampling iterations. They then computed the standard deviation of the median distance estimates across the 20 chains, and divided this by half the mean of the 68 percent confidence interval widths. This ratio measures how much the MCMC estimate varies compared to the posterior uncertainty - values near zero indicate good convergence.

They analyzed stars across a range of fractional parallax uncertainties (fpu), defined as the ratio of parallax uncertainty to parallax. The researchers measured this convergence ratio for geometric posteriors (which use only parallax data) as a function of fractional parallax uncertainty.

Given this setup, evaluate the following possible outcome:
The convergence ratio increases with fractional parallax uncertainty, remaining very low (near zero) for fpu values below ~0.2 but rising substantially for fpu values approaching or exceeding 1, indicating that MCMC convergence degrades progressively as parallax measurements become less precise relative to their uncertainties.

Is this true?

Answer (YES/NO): NO